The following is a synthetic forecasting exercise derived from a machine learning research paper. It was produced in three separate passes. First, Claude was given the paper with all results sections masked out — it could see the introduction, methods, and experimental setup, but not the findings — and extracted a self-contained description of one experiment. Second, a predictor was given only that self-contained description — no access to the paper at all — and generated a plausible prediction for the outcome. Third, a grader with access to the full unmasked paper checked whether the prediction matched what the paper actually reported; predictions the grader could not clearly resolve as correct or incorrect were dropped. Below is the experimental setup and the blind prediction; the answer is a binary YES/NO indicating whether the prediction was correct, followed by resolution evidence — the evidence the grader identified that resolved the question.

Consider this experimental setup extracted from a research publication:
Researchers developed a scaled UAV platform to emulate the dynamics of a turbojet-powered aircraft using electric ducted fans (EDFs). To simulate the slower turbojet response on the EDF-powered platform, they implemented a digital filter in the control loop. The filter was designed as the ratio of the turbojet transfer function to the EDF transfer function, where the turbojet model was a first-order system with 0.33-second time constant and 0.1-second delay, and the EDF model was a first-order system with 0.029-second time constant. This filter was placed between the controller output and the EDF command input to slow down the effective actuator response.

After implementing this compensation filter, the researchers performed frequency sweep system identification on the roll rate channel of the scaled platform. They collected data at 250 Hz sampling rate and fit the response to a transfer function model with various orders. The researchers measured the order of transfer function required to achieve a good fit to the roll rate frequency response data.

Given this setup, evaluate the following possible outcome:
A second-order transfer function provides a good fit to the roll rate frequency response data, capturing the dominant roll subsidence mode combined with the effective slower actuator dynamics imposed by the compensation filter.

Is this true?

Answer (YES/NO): YES